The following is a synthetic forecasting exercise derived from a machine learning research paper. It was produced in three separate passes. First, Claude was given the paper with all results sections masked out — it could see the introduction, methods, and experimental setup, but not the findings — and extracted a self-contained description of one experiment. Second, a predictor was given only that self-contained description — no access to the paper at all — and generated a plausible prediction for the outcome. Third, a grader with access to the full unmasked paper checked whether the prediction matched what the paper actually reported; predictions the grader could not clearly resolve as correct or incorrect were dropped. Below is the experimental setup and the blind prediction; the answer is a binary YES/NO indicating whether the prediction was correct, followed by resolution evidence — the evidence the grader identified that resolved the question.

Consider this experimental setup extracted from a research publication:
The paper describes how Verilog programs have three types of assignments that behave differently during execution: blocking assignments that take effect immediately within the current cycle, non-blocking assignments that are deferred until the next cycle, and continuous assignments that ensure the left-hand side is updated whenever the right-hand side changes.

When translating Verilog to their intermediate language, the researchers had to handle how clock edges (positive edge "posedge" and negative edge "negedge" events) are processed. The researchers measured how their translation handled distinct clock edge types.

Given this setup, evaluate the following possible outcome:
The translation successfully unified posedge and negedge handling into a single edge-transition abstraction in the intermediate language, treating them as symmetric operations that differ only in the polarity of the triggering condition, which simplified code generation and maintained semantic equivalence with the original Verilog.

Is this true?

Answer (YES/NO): NO